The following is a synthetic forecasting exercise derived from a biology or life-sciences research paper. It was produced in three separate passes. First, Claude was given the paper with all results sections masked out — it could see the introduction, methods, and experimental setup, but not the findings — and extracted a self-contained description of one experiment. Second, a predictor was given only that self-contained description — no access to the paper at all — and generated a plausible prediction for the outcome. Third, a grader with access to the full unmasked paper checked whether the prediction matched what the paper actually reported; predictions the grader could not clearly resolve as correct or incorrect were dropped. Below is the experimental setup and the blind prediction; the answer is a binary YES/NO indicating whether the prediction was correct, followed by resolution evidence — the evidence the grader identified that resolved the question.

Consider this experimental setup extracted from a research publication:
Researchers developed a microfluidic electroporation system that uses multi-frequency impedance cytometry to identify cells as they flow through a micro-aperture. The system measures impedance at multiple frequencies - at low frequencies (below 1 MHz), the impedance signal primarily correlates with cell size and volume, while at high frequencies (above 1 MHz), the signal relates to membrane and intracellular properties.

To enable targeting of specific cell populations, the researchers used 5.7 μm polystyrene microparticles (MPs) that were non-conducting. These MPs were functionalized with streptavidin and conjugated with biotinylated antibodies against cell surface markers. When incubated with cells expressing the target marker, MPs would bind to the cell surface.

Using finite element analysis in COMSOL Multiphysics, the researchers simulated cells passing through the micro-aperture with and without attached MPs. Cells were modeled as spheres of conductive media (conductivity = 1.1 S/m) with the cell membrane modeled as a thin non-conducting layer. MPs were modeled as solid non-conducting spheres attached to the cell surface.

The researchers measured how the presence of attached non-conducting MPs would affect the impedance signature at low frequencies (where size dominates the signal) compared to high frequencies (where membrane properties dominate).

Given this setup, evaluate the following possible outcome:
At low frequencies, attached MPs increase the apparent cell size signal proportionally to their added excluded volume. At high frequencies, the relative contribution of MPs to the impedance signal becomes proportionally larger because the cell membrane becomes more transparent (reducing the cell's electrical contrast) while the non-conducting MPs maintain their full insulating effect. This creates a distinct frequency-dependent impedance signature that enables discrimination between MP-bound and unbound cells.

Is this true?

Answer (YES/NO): YES